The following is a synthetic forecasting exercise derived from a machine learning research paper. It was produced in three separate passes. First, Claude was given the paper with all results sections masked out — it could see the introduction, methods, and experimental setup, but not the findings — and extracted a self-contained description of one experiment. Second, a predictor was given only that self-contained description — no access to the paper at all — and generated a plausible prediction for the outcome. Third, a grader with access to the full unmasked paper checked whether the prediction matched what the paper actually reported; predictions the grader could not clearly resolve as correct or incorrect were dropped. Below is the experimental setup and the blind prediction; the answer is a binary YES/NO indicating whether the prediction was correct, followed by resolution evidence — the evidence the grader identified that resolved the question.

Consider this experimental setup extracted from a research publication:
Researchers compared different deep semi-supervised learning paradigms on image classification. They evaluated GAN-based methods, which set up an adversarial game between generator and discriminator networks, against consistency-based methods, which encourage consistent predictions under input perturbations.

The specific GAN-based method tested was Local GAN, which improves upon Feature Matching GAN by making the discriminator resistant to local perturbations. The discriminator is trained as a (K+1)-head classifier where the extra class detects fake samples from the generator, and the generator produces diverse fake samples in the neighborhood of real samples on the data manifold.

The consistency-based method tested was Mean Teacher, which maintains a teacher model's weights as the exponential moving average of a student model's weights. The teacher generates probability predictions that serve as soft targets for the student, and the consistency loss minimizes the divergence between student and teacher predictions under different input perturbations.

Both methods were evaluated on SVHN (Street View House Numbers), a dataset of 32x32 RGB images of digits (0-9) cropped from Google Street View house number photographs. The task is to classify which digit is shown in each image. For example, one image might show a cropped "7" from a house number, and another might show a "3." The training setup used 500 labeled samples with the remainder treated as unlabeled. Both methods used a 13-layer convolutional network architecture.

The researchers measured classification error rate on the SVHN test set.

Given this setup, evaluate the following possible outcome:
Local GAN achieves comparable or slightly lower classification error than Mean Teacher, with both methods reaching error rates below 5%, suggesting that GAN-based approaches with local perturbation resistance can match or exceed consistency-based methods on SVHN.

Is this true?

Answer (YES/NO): NO